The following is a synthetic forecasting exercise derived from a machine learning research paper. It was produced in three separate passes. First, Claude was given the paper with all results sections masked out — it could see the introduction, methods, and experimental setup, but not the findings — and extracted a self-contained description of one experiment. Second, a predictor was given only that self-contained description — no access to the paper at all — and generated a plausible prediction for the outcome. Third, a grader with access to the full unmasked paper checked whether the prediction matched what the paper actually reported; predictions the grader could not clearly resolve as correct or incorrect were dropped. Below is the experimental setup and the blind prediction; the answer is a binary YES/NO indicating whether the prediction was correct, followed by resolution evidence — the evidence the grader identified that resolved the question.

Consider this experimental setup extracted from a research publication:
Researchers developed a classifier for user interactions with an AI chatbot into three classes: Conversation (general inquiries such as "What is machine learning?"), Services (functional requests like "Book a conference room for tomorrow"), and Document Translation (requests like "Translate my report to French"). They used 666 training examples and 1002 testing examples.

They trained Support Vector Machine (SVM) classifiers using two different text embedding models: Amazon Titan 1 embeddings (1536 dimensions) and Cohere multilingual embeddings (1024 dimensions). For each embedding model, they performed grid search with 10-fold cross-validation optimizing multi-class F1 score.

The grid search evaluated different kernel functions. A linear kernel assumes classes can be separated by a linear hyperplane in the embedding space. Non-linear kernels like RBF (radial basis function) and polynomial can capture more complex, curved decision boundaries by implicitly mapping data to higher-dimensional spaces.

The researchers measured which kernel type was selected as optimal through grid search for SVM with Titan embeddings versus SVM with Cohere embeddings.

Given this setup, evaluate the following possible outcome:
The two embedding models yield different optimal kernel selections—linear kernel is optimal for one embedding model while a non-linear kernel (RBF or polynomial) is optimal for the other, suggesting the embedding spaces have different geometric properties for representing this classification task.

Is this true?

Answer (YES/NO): NO